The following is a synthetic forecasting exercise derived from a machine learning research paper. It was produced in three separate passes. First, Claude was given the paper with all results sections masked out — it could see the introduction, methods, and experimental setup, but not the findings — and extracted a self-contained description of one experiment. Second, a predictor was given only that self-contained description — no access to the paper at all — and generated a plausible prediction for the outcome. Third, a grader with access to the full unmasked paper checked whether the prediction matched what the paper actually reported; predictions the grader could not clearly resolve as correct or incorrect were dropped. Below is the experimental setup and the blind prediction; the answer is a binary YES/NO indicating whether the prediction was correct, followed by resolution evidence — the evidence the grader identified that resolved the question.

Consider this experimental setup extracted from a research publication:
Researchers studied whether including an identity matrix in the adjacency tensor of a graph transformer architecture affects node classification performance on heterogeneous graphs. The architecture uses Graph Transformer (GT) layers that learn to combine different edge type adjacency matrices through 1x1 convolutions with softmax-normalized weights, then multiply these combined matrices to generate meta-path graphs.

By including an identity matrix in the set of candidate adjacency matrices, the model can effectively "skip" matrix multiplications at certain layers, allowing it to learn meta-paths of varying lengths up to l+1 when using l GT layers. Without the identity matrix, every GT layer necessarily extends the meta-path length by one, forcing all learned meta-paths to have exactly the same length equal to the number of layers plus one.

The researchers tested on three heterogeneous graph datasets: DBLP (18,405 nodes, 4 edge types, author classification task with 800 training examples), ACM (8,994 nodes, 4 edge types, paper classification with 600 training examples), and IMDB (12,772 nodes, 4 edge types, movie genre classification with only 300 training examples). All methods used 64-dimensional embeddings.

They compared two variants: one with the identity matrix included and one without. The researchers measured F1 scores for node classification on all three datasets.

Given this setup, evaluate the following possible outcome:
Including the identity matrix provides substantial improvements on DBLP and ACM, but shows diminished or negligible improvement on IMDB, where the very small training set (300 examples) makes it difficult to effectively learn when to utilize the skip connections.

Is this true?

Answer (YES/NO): NO